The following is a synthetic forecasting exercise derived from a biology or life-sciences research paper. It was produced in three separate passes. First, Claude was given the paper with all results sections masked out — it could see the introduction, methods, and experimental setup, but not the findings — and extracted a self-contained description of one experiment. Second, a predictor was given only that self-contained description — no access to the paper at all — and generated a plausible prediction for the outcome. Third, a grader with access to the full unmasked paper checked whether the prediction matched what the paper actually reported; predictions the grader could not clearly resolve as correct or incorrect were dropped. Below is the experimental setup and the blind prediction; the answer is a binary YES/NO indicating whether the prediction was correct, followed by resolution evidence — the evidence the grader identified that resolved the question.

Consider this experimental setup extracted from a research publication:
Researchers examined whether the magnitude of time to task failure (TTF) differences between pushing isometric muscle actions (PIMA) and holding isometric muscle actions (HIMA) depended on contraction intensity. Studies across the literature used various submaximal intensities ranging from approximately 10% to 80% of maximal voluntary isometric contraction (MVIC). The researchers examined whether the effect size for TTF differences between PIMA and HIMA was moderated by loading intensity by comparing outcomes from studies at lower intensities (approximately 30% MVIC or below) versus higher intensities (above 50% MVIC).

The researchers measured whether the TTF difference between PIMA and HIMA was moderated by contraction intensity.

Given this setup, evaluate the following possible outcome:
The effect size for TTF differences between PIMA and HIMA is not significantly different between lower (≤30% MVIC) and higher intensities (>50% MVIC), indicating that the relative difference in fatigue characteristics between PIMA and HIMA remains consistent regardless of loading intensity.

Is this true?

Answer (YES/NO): YES